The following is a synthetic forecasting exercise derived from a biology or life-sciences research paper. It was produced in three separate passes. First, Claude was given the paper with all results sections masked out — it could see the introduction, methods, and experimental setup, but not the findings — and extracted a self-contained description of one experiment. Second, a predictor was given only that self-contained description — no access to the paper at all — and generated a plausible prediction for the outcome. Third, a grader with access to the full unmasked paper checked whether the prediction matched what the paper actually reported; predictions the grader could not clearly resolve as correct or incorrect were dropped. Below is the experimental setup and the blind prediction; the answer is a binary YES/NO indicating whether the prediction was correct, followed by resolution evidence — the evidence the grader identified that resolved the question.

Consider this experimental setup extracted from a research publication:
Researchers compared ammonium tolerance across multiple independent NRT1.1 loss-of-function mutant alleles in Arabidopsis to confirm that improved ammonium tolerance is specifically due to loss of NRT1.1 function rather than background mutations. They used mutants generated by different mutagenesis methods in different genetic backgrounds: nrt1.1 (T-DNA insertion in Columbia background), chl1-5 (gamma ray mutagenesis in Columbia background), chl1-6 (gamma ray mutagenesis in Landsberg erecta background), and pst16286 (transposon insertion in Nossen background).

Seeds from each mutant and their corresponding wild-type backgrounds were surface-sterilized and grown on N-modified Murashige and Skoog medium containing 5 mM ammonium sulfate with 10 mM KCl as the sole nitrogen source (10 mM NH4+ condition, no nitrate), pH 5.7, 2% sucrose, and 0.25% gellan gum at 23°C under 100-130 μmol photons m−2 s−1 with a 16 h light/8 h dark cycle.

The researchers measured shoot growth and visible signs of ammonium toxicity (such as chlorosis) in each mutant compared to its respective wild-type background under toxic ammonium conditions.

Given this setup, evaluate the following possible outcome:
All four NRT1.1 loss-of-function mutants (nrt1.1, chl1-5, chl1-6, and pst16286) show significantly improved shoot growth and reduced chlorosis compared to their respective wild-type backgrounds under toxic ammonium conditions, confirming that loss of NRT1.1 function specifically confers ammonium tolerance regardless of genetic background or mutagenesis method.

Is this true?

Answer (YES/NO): YES